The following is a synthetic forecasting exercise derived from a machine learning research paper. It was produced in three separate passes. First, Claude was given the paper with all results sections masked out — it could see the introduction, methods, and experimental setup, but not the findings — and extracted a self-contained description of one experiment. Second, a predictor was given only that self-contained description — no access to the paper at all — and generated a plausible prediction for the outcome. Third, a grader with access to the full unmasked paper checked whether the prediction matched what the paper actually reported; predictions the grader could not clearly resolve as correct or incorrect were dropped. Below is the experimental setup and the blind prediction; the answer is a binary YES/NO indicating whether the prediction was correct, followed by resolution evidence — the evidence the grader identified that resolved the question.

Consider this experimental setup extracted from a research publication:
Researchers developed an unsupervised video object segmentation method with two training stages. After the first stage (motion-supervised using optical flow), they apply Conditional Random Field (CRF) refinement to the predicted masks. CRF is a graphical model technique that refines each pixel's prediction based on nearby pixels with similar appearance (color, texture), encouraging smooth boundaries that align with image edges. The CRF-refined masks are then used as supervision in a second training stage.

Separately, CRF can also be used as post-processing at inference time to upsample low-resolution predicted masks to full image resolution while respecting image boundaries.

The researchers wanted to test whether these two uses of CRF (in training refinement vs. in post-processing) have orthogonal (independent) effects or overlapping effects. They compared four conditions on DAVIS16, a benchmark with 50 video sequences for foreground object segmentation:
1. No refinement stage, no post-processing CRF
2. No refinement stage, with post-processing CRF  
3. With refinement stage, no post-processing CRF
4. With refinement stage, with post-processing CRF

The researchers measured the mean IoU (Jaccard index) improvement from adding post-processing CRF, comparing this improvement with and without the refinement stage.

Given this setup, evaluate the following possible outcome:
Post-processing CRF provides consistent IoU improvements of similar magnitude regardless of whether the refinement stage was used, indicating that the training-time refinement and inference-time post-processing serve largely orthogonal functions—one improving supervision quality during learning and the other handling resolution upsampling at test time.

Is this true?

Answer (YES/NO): YES